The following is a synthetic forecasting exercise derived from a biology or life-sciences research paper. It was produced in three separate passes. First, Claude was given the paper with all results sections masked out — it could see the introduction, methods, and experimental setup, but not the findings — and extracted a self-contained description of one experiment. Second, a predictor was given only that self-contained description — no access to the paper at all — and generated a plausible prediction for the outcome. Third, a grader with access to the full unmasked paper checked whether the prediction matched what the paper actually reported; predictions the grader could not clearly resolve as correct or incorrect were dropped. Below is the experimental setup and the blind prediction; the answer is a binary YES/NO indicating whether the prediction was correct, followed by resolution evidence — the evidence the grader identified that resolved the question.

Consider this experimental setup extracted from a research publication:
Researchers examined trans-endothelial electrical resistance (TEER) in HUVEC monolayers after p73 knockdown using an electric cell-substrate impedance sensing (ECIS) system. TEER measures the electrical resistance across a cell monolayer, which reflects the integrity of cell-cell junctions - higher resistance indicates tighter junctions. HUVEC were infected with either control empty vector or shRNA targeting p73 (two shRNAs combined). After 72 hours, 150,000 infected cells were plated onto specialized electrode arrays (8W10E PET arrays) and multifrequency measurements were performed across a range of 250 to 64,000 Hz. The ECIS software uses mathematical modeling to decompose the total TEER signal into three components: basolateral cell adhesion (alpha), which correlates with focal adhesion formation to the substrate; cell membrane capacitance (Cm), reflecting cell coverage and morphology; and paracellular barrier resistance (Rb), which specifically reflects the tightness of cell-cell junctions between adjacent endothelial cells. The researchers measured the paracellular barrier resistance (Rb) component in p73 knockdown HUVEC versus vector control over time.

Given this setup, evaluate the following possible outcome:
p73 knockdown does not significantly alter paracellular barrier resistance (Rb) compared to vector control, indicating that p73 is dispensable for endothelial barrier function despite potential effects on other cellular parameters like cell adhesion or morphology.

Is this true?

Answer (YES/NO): NO